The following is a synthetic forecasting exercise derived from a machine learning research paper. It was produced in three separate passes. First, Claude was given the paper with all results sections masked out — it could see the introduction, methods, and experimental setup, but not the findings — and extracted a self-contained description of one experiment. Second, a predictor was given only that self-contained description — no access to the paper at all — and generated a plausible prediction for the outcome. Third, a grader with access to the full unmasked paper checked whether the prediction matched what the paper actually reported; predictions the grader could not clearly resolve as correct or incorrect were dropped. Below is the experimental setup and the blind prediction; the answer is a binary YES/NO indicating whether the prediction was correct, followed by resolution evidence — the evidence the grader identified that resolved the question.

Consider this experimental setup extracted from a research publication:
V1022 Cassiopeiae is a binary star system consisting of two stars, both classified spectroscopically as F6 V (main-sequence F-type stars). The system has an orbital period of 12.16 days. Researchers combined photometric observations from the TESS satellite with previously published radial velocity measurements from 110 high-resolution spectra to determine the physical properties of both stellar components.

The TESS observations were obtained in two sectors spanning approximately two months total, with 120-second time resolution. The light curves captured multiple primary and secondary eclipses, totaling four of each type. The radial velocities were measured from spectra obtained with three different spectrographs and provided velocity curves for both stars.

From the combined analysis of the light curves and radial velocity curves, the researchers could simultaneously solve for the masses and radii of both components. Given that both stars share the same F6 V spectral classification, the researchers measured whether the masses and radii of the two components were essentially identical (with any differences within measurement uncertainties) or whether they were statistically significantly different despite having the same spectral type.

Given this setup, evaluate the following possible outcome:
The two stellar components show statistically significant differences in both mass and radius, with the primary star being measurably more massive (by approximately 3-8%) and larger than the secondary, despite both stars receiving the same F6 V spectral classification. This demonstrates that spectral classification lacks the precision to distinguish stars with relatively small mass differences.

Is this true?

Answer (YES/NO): NO